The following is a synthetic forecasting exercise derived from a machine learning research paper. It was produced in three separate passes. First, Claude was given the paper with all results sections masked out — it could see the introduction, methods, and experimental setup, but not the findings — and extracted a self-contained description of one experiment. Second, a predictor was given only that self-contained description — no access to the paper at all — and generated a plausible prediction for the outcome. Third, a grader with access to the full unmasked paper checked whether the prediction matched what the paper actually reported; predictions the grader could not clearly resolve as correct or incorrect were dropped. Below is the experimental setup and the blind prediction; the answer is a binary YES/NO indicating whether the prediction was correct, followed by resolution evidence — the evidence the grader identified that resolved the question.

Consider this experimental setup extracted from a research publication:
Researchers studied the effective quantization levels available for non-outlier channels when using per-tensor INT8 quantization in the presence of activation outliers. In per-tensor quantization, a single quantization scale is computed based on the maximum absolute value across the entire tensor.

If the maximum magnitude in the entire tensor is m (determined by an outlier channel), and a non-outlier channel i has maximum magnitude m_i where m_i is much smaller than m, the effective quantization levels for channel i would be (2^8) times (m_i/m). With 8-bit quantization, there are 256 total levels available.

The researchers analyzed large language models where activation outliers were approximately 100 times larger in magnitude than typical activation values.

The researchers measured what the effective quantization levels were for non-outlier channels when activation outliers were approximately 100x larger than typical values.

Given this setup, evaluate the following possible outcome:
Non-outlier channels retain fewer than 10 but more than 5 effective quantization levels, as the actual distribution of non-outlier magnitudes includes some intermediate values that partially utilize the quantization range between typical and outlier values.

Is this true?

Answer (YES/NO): NO